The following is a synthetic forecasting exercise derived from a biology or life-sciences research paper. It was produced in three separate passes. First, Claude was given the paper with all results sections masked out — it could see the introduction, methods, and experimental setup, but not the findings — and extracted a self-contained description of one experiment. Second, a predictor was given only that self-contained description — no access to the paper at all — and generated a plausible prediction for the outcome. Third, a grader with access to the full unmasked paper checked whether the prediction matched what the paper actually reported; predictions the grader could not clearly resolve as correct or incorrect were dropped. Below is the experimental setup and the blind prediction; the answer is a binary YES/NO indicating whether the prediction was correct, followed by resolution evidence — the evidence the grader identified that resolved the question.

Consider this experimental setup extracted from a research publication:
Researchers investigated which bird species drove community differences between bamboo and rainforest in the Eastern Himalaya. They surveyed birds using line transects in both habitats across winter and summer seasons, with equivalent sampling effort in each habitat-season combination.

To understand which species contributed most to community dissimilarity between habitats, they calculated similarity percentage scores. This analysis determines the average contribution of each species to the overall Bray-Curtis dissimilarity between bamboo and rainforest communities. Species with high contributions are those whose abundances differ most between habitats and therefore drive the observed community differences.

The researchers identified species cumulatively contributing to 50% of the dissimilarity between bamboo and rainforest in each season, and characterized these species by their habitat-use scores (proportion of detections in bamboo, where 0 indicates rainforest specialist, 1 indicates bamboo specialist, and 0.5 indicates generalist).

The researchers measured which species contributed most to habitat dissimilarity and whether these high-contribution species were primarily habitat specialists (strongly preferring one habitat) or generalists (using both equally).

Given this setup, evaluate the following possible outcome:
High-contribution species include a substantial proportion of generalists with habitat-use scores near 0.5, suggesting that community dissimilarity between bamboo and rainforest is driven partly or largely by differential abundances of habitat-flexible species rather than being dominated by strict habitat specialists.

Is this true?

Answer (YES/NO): NO